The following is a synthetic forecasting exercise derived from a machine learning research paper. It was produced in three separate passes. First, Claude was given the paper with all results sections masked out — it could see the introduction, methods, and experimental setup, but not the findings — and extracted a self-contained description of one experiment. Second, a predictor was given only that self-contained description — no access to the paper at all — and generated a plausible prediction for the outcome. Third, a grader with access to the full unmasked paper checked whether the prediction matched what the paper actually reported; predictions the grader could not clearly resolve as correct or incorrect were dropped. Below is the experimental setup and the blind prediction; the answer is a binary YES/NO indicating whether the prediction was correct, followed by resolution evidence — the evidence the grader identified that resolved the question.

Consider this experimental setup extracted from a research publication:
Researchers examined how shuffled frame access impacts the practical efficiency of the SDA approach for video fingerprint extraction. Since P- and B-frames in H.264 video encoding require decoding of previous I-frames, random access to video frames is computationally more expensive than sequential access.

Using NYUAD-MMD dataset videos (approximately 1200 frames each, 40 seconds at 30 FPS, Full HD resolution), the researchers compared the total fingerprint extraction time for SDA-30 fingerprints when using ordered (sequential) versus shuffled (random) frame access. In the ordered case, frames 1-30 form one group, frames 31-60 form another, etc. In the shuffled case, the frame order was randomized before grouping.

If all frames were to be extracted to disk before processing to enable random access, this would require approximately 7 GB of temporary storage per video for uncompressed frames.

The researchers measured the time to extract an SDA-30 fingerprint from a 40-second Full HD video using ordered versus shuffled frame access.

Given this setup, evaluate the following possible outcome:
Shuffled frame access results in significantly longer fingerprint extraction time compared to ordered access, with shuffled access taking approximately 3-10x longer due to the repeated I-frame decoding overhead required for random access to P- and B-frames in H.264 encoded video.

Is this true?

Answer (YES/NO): YES